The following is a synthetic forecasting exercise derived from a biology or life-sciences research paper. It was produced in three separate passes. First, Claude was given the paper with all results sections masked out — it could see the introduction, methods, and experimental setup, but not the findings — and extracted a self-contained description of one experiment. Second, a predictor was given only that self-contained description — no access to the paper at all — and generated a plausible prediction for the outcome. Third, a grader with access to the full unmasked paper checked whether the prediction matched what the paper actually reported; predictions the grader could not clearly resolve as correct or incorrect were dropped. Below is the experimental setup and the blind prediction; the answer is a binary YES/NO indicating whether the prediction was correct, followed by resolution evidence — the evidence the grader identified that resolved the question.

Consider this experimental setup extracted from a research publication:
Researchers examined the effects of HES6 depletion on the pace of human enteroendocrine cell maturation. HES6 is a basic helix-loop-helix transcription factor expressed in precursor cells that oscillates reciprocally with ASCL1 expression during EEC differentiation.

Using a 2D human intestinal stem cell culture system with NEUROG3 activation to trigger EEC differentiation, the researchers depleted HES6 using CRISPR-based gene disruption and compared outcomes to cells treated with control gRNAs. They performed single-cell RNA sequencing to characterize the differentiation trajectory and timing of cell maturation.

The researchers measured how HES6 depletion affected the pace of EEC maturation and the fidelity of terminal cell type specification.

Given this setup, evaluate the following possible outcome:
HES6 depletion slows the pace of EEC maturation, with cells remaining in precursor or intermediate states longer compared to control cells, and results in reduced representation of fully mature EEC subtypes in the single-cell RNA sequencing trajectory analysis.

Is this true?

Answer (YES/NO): NO